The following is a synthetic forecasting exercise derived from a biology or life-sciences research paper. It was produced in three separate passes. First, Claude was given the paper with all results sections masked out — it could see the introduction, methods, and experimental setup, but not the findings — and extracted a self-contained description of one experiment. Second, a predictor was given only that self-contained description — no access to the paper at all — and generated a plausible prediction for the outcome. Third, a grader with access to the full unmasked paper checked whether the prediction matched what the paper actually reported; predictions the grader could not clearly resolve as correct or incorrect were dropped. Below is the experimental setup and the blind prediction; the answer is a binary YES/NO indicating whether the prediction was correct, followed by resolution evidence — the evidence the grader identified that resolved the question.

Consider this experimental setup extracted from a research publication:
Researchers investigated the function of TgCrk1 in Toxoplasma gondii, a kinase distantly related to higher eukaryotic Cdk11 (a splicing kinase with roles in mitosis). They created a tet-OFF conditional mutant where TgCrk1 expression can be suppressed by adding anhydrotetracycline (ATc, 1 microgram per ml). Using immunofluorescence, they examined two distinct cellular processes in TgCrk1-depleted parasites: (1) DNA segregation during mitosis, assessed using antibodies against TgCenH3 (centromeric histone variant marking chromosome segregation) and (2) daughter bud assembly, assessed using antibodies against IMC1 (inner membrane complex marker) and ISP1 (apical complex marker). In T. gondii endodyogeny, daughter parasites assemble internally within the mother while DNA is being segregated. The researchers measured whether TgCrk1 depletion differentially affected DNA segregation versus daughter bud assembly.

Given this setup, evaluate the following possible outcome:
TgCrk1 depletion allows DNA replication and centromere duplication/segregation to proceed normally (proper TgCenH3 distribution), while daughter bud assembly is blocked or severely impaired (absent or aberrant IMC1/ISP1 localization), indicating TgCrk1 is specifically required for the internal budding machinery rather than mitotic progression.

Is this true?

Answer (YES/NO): YES